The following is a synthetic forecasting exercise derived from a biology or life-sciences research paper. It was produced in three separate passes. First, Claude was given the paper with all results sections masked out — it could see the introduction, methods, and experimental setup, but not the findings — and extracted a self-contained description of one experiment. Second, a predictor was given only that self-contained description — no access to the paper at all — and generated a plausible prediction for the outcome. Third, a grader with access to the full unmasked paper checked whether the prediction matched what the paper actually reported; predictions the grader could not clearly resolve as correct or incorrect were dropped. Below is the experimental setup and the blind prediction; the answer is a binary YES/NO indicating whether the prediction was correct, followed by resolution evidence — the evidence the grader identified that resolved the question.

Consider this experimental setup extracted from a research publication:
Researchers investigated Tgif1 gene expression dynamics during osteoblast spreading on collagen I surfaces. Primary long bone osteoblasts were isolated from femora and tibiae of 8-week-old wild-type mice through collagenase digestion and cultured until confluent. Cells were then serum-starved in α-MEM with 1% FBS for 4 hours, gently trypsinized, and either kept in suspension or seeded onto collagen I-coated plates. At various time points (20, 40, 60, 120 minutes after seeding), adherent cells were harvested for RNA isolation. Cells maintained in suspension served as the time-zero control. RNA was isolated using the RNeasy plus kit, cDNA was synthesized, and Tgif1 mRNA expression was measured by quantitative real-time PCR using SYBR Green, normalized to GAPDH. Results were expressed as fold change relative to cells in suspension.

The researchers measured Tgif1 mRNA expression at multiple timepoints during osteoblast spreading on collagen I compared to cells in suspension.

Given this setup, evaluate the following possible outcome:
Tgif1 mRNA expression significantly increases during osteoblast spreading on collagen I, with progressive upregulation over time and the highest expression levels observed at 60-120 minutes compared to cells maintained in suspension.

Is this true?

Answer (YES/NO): YES